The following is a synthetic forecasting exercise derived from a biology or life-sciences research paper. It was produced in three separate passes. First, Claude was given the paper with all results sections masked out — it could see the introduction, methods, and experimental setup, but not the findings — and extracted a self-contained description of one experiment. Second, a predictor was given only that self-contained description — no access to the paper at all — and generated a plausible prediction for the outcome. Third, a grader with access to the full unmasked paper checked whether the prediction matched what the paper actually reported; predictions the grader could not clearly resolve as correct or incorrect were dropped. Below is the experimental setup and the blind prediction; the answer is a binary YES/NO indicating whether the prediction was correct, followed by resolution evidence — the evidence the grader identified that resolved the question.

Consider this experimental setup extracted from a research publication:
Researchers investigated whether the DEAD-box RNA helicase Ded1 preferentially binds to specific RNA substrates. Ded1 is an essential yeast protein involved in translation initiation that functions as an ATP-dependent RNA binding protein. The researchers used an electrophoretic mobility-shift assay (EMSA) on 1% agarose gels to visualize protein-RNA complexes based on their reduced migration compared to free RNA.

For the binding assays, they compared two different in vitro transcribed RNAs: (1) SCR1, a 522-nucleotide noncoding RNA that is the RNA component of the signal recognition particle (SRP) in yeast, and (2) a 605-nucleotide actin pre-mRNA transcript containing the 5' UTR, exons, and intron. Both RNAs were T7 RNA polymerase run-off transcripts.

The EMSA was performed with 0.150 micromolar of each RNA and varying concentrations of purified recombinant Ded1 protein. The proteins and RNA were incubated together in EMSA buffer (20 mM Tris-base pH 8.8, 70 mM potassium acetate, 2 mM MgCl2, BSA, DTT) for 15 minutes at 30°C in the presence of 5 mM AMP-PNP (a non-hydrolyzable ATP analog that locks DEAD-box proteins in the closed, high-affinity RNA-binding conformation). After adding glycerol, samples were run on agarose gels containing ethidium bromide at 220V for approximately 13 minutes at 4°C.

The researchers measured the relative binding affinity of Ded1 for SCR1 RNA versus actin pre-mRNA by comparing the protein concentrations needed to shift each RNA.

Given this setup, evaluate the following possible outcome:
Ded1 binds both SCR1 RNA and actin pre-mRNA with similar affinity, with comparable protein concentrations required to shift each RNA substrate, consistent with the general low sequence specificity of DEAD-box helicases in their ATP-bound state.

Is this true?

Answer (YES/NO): YES